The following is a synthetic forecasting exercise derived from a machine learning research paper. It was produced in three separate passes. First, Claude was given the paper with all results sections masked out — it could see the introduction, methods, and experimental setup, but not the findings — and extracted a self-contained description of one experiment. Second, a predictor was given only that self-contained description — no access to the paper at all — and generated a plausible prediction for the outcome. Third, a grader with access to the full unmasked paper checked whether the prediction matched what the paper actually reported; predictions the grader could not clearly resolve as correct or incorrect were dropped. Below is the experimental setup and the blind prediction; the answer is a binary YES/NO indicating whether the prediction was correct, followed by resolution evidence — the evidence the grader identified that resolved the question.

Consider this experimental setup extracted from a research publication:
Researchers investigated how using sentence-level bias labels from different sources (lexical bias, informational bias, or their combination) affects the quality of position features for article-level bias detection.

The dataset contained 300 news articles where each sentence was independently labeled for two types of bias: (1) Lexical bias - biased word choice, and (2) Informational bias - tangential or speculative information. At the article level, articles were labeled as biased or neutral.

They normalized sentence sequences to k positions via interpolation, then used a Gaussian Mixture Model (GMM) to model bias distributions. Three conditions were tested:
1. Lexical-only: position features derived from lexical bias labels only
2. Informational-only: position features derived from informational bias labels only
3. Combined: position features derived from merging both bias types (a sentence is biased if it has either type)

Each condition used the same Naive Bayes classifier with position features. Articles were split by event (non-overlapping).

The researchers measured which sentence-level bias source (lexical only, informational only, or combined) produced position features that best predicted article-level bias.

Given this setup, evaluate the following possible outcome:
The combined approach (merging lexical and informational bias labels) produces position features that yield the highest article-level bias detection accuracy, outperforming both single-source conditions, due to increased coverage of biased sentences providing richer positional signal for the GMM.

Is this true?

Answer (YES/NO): YES